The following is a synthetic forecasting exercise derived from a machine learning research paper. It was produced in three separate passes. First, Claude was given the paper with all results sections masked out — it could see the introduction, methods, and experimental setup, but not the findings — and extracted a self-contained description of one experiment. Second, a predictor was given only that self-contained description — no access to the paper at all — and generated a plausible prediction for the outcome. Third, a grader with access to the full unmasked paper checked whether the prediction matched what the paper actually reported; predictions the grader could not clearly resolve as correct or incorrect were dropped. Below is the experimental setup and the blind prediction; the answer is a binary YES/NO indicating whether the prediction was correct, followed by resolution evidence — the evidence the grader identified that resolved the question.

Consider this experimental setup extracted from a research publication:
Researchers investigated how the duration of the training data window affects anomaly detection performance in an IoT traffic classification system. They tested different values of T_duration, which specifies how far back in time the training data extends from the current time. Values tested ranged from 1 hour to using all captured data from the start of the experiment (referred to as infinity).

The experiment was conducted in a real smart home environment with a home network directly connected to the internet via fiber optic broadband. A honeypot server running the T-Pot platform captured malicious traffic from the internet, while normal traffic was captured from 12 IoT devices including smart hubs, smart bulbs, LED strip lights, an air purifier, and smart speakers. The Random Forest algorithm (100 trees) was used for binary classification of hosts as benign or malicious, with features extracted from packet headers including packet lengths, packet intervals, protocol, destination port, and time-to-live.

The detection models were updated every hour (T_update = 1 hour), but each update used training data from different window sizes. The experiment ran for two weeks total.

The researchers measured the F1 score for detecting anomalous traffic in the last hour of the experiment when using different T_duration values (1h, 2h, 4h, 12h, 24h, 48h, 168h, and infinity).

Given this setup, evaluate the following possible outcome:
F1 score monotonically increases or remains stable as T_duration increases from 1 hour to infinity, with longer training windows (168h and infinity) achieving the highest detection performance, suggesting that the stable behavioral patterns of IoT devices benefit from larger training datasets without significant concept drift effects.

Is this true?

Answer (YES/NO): NO